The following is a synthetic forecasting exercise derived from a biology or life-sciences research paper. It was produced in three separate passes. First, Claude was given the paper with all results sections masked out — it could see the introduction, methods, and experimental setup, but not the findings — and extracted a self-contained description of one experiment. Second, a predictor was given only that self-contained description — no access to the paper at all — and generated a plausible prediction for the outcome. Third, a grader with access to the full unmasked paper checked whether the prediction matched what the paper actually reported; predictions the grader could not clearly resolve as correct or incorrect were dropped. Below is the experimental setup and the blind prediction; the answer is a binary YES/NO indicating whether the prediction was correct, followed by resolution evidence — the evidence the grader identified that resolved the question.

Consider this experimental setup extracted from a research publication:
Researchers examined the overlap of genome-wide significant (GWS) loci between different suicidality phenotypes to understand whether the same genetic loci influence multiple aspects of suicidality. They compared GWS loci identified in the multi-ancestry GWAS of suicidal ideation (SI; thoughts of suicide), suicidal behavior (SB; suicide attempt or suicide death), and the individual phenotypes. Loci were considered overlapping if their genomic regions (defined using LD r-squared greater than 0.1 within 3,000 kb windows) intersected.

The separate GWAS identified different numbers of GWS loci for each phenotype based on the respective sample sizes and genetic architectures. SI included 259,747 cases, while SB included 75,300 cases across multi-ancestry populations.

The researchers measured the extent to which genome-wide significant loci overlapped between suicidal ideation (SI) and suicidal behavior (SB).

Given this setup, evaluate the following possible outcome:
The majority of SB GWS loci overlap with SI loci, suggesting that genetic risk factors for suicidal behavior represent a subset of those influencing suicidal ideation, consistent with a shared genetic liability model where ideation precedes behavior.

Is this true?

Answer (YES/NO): NO